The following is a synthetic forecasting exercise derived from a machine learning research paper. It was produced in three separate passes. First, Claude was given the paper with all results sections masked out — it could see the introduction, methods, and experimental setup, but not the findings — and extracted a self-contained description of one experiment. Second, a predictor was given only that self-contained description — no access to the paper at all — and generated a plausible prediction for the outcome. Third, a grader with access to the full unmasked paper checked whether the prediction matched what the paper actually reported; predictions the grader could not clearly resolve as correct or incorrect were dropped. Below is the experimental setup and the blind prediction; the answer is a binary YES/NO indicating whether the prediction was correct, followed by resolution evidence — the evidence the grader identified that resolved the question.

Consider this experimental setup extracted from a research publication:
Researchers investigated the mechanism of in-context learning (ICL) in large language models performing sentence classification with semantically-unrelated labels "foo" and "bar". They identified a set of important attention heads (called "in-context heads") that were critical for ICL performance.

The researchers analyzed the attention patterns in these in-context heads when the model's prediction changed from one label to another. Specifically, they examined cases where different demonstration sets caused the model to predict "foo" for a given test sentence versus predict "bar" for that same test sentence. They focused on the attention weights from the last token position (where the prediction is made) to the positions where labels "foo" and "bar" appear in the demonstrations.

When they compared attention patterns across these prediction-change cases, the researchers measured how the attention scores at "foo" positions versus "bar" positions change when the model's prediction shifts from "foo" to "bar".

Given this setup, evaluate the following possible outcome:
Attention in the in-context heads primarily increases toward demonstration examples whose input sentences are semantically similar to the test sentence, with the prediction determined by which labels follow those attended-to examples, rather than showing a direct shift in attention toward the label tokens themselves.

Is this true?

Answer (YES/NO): NO